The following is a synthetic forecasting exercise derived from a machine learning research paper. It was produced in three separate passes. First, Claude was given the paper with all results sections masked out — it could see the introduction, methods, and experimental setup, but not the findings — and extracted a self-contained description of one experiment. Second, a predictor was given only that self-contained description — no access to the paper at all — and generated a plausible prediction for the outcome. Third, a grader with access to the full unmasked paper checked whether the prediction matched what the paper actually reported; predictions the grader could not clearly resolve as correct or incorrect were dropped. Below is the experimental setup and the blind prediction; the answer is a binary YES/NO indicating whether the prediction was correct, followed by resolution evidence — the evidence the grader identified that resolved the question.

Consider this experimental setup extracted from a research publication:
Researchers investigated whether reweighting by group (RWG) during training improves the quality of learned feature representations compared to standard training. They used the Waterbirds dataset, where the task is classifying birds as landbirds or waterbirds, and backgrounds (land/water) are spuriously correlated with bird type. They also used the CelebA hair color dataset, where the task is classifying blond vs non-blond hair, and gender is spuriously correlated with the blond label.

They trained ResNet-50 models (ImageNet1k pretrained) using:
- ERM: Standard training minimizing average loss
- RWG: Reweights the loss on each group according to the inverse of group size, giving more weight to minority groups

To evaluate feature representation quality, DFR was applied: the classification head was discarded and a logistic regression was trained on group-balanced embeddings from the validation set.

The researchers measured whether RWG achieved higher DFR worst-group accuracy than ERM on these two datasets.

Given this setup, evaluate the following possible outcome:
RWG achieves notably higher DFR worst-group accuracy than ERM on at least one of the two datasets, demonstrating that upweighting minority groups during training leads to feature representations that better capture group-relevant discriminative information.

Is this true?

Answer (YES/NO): NO